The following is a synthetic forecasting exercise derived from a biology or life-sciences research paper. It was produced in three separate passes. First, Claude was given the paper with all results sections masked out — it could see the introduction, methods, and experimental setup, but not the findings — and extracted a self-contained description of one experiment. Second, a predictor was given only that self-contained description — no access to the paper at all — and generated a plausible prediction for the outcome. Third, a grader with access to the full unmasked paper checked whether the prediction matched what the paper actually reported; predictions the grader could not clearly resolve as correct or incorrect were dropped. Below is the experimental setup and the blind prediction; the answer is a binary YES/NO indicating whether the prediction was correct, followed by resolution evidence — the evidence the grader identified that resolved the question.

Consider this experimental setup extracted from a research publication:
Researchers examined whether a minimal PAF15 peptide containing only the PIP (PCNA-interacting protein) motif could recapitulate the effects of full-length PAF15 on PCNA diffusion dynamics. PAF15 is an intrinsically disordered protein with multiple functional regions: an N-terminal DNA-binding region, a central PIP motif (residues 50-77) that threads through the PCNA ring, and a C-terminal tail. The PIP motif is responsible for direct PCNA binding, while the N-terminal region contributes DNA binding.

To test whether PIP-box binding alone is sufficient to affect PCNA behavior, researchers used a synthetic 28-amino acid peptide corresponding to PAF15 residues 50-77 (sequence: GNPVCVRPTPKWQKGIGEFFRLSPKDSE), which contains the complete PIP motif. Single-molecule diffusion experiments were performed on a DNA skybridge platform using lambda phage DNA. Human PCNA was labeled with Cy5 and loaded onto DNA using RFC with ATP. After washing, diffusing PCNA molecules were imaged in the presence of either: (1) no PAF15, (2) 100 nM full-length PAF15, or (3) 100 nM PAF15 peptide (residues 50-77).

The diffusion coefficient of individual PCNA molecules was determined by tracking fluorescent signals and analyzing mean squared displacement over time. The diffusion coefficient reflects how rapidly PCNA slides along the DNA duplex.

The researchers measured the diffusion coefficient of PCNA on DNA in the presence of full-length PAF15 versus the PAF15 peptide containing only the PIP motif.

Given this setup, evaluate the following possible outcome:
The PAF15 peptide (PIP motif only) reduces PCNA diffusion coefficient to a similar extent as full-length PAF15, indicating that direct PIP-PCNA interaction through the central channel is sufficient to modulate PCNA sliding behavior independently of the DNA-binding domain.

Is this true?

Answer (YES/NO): NO